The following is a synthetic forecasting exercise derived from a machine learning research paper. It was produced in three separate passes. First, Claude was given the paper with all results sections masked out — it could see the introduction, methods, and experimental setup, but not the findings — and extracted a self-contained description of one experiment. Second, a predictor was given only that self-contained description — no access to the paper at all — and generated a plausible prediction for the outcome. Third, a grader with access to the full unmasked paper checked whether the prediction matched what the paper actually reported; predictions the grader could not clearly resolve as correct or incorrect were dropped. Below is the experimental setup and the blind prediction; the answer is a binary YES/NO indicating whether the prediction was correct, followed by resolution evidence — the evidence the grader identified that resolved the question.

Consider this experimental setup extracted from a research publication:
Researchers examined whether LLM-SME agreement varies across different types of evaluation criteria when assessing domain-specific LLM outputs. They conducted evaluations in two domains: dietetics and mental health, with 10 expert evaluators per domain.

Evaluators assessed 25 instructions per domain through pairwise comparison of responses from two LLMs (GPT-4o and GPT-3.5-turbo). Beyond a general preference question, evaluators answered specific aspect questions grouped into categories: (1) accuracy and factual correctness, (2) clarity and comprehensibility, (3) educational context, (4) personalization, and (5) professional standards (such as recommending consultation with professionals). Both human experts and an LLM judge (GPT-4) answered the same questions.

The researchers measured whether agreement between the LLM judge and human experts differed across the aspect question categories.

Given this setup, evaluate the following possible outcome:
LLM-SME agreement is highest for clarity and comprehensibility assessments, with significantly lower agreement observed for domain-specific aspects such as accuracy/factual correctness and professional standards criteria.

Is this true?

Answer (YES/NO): NO